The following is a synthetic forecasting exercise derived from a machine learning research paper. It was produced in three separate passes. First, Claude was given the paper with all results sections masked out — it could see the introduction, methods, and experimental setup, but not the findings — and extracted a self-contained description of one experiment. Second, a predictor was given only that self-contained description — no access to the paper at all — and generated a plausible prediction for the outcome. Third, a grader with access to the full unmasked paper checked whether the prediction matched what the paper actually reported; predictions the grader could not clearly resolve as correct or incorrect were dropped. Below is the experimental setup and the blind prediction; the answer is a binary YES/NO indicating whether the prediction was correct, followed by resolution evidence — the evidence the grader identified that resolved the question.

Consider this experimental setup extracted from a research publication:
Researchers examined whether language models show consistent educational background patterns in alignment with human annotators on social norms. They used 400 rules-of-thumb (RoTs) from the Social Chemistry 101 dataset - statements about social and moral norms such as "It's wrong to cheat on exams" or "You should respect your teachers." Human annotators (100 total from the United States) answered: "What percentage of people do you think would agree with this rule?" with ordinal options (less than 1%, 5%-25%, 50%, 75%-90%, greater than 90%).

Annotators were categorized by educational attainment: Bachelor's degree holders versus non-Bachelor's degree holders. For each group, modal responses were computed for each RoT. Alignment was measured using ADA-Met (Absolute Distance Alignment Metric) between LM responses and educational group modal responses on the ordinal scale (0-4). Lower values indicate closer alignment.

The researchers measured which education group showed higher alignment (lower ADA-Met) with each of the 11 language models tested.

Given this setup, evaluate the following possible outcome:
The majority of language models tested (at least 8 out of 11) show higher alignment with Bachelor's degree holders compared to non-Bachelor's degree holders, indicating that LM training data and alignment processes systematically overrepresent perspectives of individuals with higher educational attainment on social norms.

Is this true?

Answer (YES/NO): YES